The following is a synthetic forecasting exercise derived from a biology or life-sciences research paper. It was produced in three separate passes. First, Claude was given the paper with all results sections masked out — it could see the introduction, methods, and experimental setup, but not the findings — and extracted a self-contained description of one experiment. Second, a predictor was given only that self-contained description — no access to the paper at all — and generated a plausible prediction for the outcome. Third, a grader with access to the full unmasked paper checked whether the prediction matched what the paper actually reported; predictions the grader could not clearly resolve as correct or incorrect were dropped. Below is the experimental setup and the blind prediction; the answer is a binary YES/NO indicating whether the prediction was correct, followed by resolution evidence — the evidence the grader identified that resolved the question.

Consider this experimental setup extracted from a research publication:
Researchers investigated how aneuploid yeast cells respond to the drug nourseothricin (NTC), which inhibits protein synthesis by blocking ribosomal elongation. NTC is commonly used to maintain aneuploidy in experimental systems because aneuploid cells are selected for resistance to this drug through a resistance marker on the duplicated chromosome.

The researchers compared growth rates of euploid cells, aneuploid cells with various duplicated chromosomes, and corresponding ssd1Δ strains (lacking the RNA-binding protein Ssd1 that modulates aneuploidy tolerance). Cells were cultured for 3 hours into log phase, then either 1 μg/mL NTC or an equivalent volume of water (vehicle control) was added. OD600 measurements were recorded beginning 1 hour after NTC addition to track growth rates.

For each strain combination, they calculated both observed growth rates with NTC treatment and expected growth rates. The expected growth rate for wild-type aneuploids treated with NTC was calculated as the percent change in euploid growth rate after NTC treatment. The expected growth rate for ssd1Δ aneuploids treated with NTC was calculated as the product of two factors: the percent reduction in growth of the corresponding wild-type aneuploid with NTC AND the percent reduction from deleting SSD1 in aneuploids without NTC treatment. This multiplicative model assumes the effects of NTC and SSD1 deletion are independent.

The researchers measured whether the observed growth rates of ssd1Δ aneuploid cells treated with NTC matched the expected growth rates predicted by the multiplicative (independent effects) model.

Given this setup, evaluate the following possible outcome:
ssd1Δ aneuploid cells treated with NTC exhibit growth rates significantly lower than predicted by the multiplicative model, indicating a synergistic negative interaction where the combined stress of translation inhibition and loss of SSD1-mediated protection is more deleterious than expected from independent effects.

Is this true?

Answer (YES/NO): YES